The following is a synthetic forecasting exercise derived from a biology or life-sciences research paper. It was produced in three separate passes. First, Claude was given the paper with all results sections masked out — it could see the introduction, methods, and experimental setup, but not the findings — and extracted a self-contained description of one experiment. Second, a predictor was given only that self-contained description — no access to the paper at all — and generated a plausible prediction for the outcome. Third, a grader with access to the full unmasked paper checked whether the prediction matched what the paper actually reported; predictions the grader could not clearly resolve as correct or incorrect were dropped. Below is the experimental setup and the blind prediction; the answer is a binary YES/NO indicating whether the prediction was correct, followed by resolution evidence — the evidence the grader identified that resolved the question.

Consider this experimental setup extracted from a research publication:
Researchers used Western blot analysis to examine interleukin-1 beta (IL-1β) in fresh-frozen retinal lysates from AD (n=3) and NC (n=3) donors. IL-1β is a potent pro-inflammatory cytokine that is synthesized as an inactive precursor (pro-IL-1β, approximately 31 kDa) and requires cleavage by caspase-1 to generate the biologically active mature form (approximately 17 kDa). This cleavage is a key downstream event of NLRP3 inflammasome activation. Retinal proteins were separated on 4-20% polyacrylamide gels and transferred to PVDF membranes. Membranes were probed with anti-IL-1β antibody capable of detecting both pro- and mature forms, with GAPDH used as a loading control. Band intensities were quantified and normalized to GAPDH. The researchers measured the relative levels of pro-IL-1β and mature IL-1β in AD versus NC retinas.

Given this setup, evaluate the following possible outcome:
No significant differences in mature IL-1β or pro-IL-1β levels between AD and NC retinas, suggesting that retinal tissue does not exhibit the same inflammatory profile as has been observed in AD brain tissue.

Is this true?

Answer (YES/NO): NO